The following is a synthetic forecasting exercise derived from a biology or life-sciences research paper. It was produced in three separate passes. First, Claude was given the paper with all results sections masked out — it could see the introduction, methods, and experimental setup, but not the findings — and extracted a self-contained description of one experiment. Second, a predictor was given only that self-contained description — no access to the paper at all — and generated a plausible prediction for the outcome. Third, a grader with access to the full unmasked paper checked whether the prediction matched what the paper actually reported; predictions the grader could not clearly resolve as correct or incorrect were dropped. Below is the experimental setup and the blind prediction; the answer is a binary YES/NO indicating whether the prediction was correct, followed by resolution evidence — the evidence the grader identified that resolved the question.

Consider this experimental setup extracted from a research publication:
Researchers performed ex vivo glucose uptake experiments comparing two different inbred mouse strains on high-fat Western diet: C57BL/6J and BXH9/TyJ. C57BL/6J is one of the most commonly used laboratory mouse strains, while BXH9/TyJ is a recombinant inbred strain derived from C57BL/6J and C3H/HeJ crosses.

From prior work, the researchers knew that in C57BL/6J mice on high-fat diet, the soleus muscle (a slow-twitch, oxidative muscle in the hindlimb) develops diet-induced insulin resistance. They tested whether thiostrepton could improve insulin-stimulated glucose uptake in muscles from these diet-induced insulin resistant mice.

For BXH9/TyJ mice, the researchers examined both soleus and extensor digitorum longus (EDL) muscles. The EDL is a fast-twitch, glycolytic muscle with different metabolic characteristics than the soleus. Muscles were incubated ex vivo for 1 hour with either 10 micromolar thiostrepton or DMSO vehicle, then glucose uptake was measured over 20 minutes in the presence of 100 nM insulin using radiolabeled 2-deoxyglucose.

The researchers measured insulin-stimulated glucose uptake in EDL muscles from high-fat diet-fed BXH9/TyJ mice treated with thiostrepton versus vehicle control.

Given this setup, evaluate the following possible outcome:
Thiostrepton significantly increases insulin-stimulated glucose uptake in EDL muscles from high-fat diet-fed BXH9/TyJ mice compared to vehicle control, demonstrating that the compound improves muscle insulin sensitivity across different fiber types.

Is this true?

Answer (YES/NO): YES